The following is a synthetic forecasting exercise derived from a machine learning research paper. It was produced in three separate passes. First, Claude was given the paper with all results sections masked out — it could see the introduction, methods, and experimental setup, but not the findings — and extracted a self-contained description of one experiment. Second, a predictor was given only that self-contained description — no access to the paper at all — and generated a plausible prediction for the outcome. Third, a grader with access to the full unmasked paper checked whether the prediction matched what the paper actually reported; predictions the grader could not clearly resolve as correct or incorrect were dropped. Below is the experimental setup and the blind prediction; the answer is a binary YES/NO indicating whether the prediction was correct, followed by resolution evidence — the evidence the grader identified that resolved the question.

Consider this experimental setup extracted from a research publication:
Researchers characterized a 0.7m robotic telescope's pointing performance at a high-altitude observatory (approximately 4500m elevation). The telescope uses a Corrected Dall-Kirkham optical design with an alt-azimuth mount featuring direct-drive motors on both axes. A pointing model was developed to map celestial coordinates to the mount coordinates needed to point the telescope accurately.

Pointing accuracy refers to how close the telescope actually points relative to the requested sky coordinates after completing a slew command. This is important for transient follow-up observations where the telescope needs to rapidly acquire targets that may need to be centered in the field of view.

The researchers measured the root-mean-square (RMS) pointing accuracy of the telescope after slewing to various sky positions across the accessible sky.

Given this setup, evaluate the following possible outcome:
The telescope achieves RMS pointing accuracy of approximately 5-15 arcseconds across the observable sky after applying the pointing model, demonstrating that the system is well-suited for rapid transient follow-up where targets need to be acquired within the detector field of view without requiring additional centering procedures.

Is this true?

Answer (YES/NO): YES